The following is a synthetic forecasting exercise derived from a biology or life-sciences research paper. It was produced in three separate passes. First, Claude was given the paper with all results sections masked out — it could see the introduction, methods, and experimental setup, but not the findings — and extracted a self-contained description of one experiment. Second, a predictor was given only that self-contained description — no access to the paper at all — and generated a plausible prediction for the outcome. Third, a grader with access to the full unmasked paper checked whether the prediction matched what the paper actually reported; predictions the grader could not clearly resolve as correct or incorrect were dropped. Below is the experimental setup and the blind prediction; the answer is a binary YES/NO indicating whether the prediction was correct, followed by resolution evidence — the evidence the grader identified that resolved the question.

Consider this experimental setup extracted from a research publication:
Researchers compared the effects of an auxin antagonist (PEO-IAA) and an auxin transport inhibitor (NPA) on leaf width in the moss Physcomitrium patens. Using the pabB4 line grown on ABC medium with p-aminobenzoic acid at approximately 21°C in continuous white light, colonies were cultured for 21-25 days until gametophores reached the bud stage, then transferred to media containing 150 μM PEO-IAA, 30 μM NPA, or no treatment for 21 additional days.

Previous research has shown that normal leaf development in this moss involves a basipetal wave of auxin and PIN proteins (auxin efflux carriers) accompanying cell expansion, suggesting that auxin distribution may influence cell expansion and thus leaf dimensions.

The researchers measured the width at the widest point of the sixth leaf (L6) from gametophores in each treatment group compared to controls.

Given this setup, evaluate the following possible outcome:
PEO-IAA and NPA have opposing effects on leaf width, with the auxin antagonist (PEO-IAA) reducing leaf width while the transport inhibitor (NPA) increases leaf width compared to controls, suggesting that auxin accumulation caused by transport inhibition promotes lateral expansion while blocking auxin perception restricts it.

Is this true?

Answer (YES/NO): NO